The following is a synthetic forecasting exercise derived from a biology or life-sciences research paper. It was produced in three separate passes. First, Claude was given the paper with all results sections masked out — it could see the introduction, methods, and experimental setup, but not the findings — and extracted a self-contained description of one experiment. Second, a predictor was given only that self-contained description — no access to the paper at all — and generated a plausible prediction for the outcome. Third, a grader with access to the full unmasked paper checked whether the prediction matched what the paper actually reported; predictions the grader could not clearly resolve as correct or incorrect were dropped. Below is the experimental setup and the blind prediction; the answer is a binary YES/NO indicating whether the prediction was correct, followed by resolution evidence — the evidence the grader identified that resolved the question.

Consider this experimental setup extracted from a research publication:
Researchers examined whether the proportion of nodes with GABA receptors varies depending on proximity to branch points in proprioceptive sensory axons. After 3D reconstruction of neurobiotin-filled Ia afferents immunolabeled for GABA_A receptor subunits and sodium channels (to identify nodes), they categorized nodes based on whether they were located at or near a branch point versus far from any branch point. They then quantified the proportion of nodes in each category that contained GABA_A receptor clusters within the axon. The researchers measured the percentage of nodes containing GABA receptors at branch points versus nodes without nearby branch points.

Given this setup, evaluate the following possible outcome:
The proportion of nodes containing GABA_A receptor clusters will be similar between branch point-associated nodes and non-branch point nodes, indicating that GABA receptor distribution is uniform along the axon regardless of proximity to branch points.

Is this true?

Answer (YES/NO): NO